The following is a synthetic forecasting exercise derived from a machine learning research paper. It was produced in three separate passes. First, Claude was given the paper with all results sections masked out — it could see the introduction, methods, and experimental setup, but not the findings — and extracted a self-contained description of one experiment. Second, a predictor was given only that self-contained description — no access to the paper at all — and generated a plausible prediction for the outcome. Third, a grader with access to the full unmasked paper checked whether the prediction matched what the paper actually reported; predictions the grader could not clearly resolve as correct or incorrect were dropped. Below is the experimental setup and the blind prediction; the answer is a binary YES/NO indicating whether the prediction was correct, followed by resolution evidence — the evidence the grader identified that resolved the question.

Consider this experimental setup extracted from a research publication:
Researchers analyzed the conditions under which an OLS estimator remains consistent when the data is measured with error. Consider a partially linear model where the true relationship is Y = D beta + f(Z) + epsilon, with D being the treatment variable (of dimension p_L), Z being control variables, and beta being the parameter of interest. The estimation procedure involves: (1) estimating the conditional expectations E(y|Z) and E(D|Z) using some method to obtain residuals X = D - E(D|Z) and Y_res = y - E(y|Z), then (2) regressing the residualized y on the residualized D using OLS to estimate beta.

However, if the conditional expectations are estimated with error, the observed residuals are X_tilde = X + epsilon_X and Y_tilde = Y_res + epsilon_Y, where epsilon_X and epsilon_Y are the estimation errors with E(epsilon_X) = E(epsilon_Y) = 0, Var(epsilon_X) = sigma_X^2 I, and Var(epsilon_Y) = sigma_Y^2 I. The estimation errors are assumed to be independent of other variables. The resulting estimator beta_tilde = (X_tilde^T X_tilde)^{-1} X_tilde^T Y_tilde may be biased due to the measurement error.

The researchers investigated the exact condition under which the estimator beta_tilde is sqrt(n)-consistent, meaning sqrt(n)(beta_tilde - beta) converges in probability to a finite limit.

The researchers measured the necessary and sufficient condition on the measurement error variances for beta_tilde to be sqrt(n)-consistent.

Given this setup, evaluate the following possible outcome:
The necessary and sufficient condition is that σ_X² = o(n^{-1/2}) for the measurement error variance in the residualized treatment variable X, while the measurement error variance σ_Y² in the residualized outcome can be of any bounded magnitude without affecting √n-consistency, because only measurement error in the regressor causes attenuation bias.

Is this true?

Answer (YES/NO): NO